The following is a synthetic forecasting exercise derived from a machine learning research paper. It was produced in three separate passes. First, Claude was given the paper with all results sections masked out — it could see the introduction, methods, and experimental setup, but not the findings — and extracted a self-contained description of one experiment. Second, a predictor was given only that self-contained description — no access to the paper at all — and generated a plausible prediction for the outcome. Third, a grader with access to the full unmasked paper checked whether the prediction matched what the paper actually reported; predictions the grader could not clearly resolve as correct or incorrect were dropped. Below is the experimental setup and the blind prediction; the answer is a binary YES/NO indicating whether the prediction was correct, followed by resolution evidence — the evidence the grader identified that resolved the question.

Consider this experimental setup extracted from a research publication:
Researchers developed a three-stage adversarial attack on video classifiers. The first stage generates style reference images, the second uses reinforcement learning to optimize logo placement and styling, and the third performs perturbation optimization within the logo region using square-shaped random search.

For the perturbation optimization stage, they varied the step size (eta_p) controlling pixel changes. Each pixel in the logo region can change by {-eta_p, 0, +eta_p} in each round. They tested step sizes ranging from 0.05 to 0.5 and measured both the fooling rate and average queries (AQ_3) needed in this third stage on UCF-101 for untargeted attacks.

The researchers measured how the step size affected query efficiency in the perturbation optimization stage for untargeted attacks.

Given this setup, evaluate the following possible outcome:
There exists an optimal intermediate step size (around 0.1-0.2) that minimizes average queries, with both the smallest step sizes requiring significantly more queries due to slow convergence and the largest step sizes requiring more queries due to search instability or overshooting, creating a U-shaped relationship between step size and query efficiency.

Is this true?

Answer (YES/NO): YES